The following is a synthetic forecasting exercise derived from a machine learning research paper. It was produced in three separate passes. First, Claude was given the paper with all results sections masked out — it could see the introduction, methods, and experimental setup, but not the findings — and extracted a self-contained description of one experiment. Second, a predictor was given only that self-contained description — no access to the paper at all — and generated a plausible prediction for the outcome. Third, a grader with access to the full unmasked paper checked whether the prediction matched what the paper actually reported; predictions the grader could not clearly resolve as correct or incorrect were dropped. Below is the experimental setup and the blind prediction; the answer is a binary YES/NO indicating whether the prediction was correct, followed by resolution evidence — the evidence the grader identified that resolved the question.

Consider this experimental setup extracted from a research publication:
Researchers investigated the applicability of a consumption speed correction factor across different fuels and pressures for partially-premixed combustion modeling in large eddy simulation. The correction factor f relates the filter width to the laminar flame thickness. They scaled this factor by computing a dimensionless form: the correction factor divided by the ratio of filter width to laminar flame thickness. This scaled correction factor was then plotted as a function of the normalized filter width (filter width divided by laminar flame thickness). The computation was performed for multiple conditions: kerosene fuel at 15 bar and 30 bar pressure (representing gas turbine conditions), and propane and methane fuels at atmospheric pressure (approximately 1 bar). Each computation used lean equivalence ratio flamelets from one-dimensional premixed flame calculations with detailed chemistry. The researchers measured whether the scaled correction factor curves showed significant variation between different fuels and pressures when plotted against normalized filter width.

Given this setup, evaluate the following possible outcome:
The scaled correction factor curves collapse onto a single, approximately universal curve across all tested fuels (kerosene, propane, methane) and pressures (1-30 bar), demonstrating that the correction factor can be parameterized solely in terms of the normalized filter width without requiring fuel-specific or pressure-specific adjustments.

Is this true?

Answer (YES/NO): YES